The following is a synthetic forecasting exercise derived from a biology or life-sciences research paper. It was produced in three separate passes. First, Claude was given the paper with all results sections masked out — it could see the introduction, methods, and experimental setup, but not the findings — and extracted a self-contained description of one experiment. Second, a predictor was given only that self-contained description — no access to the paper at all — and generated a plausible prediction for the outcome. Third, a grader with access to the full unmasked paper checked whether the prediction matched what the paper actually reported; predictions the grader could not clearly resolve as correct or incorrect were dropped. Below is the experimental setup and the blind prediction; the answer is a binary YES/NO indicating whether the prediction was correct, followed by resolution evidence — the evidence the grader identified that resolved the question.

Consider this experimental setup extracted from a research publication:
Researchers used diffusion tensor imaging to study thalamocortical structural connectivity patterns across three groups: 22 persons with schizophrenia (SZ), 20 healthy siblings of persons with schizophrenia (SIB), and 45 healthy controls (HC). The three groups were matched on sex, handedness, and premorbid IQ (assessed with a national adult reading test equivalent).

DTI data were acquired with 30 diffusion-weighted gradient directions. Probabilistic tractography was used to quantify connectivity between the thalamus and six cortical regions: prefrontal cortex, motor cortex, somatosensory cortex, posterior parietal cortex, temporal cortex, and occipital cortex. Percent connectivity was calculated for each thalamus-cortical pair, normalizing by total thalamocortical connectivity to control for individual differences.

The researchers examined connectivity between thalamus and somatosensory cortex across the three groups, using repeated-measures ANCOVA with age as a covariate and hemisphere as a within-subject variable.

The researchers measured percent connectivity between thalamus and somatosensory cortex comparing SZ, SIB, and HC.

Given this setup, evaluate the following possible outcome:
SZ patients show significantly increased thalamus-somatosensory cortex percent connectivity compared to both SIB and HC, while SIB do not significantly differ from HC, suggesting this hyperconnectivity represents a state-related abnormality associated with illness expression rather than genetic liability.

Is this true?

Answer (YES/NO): NO